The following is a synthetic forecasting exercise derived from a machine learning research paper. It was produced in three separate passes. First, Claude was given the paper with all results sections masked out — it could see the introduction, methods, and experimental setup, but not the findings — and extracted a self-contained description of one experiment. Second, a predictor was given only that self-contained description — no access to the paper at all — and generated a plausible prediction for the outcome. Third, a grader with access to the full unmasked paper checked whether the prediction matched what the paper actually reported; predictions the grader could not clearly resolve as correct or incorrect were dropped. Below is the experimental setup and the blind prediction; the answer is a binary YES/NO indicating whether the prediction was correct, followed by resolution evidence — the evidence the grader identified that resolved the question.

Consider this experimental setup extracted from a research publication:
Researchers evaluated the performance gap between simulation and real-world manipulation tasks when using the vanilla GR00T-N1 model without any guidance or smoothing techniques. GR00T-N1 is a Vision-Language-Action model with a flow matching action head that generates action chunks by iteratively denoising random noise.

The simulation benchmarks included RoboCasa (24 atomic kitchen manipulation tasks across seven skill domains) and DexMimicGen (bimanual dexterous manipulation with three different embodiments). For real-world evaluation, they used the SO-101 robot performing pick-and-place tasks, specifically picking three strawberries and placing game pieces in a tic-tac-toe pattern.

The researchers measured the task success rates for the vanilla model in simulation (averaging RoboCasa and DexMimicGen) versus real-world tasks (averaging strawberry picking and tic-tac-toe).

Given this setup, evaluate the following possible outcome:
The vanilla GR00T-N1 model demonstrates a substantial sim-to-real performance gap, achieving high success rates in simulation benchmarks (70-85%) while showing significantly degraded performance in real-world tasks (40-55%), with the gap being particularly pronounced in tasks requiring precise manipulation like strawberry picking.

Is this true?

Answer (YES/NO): NO